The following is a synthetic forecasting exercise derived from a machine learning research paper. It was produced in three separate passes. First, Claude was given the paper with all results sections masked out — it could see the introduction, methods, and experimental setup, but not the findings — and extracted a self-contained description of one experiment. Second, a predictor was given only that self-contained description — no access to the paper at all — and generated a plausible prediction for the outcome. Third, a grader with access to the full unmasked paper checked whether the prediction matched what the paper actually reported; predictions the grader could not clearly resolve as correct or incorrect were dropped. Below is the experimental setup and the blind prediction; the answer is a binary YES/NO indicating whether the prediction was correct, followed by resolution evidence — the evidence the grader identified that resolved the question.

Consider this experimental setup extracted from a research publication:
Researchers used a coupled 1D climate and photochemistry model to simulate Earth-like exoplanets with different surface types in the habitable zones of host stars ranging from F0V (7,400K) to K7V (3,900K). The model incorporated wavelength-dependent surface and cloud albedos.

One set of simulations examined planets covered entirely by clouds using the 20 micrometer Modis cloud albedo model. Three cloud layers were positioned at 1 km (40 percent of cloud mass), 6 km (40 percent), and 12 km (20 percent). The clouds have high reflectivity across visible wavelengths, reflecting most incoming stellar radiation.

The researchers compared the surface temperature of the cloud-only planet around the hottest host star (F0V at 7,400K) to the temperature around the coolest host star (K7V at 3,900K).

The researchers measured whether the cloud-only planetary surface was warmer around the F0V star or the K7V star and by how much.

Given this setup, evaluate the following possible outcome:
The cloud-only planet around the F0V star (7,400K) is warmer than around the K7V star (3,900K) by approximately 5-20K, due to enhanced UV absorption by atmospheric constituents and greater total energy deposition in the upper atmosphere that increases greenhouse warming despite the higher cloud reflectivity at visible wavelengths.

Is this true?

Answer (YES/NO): NO